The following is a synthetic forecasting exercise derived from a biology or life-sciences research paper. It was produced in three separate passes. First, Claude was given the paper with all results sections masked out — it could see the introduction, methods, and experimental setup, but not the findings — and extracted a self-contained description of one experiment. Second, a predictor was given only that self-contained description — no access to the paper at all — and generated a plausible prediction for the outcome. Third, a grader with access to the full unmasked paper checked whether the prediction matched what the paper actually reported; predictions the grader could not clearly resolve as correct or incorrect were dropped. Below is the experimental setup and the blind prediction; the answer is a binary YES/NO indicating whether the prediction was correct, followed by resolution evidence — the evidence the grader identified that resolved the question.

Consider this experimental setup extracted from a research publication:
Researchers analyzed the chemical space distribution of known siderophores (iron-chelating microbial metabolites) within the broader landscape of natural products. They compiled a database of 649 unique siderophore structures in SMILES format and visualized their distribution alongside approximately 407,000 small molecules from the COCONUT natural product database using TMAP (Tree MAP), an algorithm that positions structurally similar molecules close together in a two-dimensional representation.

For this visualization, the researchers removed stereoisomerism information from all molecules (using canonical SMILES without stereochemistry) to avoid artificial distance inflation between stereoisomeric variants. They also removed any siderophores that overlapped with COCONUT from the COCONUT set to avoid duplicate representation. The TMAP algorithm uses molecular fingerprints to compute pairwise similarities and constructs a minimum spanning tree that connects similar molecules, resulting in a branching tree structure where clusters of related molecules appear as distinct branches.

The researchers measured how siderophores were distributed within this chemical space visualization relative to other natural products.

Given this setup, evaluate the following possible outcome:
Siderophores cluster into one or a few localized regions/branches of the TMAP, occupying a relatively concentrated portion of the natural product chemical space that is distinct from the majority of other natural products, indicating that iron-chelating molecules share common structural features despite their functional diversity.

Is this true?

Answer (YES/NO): NO